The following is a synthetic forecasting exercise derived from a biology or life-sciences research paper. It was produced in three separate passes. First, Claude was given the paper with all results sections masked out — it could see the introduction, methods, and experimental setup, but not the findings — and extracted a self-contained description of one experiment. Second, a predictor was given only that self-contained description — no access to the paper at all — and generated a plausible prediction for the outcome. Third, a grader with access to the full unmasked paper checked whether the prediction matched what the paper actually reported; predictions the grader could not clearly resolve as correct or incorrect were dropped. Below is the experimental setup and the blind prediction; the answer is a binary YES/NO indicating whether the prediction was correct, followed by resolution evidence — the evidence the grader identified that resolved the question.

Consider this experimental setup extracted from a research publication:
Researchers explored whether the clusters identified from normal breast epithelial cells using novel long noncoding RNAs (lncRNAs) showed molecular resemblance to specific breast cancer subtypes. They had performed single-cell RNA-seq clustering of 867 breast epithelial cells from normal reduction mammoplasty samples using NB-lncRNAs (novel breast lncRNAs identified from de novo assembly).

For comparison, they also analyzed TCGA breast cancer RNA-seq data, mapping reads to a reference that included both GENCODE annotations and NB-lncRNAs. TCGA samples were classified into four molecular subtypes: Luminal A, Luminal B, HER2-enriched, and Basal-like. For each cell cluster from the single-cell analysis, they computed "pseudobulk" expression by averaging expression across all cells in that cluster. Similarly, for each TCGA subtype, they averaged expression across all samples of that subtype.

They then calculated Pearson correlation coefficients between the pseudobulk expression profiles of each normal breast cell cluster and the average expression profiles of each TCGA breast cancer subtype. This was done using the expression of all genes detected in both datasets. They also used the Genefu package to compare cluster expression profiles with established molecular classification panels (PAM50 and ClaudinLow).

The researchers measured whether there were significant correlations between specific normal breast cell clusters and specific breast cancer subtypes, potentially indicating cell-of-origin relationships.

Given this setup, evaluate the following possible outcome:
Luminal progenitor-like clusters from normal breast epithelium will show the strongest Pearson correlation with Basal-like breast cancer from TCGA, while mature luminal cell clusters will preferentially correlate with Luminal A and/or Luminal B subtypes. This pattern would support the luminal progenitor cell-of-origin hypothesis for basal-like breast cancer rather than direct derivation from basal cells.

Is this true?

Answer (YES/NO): NO